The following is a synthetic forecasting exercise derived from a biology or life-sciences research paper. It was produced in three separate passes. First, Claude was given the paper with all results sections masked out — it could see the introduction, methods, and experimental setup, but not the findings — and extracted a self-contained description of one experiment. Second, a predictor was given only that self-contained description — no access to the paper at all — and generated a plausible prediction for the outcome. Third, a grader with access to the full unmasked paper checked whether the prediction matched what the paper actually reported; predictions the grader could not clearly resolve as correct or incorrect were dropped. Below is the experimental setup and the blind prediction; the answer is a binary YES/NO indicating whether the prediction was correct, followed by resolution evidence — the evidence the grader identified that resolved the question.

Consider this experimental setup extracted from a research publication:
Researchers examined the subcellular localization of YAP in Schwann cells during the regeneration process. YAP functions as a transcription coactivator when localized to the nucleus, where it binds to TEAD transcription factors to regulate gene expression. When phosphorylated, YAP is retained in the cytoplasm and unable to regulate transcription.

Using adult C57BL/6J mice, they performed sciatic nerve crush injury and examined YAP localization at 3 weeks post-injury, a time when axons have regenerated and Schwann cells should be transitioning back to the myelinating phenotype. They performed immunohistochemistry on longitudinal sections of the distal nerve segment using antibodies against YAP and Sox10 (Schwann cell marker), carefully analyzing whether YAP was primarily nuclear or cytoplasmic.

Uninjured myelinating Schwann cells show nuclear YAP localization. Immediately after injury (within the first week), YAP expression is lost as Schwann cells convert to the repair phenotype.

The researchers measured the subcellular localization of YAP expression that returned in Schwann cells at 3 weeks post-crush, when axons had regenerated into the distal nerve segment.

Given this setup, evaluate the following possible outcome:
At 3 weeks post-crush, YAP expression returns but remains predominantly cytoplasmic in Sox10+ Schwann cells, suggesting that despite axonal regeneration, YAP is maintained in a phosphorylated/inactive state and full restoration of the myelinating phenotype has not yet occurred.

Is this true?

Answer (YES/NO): NO